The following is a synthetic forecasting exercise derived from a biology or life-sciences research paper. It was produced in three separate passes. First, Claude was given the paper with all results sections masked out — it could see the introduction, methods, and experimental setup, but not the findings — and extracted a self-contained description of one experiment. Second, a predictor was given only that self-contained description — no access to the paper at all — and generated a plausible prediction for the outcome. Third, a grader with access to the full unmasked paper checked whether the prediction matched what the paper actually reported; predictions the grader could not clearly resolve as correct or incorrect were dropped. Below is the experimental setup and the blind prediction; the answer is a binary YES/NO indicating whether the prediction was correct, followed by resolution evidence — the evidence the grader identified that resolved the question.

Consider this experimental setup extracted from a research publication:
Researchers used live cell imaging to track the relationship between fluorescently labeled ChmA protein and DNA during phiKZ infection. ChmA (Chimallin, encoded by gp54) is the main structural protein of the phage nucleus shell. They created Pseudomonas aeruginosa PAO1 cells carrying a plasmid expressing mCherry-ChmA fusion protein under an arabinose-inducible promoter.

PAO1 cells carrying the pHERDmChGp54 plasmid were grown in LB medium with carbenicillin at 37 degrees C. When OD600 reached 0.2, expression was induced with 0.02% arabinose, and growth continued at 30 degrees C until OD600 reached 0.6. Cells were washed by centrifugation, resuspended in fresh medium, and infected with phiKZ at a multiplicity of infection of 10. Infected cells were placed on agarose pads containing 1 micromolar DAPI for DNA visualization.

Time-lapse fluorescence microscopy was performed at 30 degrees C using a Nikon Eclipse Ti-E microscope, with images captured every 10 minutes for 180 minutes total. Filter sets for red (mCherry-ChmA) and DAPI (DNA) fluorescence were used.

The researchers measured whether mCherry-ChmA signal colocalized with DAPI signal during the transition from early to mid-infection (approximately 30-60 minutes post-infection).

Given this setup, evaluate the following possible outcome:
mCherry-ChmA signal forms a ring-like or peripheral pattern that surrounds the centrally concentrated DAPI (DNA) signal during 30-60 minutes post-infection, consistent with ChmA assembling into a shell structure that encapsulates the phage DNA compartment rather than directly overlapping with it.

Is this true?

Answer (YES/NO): YES